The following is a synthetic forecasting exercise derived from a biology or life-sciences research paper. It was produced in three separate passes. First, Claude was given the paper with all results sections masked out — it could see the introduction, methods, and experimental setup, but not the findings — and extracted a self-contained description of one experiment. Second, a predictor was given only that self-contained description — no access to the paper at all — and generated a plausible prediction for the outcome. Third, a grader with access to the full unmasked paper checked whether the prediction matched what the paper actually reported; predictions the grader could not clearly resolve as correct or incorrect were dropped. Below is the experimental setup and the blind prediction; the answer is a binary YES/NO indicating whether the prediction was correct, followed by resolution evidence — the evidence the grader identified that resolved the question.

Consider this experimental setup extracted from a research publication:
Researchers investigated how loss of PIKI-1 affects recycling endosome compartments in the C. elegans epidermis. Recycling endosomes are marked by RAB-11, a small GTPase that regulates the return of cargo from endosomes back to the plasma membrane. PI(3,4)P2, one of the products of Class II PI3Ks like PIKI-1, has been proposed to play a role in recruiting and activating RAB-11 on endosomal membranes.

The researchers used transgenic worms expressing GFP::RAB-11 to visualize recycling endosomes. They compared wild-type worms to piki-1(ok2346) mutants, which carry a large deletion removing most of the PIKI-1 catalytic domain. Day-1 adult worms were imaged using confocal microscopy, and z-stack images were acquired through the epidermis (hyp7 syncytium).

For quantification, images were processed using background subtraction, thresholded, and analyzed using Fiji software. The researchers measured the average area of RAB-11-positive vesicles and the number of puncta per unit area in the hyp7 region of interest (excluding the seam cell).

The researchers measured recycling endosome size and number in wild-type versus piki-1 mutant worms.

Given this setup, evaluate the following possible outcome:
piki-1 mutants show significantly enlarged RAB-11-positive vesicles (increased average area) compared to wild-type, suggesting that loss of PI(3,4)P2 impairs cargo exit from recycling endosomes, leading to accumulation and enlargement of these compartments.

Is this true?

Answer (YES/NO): NO